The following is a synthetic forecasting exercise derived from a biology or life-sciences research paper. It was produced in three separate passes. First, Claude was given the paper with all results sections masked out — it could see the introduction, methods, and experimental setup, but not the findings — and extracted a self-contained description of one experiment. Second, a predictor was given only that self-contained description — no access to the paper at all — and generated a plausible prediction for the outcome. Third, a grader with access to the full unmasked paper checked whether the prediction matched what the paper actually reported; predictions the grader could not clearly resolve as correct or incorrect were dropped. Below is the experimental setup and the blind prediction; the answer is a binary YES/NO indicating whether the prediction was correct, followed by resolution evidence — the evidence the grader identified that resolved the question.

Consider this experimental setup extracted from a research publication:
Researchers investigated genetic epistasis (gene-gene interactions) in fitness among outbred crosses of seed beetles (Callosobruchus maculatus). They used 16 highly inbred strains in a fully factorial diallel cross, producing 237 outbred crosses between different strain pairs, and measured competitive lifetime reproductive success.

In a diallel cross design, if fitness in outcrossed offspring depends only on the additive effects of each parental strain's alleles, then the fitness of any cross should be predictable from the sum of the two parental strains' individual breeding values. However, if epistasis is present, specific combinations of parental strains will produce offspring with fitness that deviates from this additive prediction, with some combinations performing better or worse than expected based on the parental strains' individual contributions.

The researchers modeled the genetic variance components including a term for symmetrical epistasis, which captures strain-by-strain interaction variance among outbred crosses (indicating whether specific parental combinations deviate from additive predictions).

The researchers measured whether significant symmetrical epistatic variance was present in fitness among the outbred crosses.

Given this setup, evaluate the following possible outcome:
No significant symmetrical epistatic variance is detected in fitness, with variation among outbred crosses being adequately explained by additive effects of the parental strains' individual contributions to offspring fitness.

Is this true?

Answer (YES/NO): NO